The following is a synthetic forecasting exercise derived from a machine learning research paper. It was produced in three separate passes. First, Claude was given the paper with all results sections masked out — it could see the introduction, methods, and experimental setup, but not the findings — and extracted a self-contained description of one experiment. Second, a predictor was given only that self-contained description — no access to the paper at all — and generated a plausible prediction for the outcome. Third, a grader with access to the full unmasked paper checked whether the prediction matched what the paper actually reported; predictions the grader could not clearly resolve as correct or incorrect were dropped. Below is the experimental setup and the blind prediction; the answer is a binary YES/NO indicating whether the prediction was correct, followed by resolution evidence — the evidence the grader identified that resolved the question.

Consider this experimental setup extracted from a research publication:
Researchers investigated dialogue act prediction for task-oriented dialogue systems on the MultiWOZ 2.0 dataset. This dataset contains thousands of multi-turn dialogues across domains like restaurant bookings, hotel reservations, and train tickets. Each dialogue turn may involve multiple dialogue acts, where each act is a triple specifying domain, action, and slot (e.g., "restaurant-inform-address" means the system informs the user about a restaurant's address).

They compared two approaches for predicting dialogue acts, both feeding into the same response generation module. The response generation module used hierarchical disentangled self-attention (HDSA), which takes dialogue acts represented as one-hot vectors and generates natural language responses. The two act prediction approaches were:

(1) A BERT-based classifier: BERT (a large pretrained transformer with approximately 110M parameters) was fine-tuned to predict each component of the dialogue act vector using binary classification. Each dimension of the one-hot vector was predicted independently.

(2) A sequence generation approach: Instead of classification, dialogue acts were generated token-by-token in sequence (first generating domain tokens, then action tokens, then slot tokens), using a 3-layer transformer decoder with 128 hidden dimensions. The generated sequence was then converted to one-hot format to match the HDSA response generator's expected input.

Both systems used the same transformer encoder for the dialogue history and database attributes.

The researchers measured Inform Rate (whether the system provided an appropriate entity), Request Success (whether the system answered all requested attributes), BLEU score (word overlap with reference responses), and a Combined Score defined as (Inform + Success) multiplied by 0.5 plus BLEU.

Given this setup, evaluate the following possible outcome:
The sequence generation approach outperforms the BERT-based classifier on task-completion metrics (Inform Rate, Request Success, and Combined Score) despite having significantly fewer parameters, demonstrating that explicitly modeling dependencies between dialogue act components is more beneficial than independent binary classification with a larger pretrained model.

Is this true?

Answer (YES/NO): NO